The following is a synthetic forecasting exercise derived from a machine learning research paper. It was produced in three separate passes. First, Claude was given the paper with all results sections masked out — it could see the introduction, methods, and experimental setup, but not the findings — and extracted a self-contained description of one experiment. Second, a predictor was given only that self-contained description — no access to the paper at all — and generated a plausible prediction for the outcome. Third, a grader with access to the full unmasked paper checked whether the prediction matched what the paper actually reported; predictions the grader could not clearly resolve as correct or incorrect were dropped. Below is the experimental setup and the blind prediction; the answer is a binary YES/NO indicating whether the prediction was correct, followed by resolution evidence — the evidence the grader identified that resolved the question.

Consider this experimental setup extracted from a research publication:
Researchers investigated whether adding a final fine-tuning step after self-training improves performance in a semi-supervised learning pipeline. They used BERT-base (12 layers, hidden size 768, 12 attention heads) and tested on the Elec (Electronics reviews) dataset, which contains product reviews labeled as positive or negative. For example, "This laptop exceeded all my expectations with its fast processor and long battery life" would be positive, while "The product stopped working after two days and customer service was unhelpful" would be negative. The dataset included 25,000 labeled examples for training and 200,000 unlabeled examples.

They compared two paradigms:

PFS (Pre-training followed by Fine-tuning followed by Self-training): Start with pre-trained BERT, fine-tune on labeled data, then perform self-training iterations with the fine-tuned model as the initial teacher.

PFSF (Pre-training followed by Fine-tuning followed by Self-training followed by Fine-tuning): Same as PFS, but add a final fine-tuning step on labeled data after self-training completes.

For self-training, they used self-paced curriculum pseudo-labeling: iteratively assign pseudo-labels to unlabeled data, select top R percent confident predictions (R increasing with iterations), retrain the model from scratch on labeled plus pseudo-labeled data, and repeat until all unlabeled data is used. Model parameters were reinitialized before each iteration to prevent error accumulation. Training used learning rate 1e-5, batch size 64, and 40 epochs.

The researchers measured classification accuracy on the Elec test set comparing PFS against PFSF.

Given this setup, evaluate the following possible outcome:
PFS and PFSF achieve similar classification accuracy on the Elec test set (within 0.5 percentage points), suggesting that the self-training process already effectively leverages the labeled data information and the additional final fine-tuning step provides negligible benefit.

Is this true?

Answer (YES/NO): YES